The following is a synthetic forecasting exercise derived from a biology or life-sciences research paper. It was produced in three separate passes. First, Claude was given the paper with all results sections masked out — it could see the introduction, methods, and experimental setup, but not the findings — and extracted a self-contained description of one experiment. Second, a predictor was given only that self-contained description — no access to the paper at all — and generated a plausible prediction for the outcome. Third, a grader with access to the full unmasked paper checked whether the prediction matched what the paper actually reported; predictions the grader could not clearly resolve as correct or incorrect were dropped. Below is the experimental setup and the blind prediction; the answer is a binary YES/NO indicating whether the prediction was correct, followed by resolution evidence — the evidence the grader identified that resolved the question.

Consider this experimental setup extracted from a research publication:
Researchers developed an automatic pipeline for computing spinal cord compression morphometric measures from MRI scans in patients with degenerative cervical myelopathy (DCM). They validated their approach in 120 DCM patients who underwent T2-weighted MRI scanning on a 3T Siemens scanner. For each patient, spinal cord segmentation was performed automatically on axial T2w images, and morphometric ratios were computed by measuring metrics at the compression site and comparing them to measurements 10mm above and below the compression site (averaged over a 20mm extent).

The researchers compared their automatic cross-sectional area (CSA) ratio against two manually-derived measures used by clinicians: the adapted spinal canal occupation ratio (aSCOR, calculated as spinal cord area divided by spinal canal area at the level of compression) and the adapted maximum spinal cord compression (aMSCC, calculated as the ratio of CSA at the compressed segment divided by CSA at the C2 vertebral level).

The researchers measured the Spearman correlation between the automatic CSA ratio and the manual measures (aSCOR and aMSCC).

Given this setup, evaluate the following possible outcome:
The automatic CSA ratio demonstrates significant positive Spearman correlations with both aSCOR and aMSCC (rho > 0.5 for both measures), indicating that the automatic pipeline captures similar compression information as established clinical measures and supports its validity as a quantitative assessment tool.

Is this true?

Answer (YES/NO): NO